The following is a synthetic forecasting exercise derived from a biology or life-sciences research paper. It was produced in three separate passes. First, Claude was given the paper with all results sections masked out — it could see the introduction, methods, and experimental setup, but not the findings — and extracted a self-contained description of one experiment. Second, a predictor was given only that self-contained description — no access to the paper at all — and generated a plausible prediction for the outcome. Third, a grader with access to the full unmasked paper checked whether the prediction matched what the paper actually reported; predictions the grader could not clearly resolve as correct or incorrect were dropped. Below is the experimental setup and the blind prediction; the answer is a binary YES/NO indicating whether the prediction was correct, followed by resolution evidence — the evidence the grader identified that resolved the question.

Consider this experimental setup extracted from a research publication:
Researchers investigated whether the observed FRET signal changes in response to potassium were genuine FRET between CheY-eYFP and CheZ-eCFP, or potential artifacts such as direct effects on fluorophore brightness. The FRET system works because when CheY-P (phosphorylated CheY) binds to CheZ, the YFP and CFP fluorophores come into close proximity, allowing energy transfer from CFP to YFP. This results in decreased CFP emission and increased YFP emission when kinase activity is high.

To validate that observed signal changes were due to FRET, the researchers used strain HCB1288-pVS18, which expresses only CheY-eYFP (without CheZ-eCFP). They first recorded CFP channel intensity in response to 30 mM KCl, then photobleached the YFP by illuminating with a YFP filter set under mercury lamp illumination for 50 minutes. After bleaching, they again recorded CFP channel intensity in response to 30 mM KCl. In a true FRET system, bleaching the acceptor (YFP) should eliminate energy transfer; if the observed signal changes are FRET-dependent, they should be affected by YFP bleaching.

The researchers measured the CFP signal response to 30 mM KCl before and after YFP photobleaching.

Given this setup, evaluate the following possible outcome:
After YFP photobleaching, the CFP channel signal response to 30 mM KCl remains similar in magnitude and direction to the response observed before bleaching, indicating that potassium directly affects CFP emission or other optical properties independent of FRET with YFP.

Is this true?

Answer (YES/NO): YES